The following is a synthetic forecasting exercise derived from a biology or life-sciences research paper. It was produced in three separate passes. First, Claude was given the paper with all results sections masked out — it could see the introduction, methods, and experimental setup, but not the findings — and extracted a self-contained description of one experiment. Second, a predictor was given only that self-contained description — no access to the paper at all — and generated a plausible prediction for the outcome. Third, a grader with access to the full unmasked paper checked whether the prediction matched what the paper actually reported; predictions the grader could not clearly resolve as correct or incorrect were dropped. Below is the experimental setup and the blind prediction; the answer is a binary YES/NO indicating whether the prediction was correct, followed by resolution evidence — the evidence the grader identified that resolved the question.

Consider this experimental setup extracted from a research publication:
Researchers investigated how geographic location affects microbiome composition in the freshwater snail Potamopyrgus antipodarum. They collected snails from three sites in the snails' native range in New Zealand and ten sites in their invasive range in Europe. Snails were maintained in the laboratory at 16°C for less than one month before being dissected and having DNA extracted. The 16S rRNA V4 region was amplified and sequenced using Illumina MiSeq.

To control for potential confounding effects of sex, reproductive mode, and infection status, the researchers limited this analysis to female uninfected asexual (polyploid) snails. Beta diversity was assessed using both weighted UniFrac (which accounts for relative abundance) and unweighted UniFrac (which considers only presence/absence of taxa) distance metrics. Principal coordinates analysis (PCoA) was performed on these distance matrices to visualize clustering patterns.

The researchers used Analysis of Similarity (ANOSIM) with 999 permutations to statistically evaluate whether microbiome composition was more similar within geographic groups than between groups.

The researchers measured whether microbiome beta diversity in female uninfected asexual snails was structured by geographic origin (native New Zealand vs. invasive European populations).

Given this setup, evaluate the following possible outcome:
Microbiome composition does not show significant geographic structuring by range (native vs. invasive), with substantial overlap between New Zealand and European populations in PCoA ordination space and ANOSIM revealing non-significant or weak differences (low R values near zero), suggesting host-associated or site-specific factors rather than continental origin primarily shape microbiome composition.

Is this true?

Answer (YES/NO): NO